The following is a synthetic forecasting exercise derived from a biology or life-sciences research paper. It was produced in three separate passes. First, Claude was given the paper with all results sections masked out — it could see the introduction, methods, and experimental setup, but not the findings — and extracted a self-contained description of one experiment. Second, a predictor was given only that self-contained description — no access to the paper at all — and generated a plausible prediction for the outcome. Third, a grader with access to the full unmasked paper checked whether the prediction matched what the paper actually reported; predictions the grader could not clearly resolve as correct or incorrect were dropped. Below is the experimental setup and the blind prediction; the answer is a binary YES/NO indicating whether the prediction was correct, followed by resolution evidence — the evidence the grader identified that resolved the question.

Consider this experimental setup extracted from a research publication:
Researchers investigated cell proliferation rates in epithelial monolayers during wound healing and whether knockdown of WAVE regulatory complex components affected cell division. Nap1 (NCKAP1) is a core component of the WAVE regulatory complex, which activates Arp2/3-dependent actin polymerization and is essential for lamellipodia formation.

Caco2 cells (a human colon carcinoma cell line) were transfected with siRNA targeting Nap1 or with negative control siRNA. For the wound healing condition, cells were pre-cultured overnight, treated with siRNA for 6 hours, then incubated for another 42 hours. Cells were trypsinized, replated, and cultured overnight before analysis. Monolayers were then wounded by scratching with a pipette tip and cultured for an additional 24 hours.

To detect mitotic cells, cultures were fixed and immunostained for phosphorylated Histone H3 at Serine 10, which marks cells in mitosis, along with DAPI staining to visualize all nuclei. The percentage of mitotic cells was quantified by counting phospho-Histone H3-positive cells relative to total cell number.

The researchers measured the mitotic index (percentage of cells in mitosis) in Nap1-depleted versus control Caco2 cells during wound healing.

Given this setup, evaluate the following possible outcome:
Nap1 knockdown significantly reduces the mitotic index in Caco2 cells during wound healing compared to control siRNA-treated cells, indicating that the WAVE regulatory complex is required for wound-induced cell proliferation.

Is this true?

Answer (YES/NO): NO